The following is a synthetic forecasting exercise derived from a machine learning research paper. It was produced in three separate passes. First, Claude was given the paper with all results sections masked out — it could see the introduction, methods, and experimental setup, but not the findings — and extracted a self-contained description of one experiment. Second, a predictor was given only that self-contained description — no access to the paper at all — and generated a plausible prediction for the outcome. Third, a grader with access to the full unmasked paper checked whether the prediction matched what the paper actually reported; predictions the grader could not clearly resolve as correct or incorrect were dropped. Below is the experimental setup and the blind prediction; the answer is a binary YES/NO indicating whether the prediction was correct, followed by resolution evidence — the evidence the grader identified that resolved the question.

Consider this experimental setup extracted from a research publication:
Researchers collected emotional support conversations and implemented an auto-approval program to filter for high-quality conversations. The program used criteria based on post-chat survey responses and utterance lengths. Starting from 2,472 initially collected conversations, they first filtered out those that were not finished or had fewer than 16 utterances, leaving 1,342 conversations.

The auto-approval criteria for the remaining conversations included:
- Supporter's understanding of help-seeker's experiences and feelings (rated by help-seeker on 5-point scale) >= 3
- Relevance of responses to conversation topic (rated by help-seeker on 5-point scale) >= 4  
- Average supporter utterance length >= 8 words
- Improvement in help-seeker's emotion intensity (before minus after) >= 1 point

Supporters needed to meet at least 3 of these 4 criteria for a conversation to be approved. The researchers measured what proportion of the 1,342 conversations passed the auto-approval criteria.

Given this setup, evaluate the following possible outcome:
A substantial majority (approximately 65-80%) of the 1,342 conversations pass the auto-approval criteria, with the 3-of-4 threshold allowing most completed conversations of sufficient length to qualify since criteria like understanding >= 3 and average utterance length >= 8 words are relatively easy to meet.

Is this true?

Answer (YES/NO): YES